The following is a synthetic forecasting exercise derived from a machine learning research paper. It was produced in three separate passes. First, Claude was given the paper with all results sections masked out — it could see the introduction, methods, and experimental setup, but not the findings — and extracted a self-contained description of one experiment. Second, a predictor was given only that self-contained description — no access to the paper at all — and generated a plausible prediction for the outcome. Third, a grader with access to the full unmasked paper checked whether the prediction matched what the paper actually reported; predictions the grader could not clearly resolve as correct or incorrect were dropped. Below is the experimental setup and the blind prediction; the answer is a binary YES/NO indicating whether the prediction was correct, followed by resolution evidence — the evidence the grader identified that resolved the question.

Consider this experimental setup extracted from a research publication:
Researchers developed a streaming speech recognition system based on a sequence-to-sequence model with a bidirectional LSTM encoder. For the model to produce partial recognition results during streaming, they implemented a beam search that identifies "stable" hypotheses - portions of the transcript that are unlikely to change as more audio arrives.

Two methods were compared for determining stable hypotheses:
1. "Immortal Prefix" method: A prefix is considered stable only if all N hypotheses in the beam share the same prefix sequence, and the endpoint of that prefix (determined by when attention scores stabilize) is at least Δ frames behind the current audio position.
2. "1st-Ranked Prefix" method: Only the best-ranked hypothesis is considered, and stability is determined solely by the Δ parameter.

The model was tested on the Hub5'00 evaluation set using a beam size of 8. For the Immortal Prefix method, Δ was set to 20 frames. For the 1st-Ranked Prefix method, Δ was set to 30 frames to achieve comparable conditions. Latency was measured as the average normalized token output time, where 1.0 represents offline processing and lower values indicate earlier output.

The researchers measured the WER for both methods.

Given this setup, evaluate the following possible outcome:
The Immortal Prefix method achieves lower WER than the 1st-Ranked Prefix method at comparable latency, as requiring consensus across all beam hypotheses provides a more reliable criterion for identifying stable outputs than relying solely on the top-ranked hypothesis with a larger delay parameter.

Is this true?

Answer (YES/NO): NO